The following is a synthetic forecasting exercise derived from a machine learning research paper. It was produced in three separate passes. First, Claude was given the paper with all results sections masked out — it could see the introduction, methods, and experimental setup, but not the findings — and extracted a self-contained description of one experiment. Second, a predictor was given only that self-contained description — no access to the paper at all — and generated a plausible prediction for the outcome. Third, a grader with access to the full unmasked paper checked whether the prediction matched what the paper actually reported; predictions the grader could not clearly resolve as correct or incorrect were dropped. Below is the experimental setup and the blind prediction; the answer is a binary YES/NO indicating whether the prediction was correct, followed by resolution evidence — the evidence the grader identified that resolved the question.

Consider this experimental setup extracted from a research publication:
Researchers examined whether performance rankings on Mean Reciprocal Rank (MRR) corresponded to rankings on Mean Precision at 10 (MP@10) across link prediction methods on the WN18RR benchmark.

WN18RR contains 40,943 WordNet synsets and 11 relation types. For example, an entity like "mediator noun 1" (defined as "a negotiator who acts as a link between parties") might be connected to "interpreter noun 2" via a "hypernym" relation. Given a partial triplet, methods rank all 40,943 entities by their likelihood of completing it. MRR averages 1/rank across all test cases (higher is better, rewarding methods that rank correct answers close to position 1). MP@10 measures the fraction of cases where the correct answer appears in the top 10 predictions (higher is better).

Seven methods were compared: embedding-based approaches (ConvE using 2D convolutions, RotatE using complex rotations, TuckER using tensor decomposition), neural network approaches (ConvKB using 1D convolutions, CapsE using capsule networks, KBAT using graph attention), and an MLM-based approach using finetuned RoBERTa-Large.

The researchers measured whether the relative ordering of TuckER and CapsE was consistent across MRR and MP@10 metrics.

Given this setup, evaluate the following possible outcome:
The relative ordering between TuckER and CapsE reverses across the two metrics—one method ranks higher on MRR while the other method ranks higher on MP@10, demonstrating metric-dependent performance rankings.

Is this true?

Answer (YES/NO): YES